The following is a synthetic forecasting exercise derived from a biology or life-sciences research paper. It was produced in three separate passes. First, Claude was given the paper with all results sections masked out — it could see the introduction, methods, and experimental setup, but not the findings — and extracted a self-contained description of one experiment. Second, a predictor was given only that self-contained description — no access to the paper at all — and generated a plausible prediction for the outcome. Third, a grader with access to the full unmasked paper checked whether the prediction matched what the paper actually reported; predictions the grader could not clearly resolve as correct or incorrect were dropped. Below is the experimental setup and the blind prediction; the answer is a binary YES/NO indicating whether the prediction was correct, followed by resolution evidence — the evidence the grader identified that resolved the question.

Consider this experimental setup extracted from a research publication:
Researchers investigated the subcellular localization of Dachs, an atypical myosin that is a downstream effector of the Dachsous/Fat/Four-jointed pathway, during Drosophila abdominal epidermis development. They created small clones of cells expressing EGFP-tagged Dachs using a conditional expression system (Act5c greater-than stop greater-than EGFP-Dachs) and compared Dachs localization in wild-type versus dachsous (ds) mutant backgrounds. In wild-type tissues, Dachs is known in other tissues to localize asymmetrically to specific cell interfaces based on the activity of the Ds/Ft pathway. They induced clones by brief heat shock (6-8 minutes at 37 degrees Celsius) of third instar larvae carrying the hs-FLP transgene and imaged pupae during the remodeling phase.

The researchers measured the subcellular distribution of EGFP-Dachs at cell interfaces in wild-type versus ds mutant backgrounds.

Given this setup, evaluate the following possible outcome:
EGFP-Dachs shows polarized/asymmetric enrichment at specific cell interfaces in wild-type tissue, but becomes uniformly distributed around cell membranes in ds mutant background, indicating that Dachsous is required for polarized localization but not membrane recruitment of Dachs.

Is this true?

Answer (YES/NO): NO